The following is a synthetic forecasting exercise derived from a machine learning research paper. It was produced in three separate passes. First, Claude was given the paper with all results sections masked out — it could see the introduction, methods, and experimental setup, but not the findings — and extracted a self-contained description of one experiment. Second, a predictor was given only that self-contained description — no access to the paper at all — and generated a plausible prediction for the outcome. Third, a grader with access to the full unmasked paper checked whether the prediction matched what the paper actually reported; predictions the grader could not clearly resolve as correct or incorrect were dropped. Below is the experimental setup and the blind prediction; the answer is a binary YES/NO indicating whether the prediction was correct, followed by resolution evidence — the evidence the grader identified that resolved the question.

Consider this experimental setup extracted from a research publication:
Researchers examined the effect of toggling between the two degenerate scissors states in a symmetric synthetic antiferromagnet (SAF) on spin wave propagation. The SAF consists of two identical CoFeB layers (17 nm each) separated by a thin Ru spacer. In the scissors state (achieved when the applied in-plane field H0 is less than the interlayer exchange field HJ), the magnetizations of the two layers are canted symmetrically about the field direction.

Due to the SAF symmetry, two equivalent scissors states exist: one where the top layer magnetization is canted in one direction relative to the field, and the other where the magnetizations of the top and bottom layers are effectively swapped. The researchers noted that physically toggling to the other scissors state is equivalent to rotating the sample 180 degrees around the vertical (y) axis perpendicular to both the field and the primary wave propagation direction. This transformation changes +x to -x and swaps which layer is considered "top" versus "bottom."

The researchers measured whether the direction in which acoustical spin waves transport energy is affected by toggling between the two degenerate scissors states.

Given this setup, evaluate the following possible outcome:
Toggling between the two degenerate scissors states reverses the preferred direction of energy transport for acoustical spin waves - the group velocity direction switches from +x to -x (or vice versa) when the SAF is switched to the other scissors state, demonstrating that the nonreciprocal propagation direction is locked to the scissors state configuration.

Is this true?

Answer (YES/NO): YES